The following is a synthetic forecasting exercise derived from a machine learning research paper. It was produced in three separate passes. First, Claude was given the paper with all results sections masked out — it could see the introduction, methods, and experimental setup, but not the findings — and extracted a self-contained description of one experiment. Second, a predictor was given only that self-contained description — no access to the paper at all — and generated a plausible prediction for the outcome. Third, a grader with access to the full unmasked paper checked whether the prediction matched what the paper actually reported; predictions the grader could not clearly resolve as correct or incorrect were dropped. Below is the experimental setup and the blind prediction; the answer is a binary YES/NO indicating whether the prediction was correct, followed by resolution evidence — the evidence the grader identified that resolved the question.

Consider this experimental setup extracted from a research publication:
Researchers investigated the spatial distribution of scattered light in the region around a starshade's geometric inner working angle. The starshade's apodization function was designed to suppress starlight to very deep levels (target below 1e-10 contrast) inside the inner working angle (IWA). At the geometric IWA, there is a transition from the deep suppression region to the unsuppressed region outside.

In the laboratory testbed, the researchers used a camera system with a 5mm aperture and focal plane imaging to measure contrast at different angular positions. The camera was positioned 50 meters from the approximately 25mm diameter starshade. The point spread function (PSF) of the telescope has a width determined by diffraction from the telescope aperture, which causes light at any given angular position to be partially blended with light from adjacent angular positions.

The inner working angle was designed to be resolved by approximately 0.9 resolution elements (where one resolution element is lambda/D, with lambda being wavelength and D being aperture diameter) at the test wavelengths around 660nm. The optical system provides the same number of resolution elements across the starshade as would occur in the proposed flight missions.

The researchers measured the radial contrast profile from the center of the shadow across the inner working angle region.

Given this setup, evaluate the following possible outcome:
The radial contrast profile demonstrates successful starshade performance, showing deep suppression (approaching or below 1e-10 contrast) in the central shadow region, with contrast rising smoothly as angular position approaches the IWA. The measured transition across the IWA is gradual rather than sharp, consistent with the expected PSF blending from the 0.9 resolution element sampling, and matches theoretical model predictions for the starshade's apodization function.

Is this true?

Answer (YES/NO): NO